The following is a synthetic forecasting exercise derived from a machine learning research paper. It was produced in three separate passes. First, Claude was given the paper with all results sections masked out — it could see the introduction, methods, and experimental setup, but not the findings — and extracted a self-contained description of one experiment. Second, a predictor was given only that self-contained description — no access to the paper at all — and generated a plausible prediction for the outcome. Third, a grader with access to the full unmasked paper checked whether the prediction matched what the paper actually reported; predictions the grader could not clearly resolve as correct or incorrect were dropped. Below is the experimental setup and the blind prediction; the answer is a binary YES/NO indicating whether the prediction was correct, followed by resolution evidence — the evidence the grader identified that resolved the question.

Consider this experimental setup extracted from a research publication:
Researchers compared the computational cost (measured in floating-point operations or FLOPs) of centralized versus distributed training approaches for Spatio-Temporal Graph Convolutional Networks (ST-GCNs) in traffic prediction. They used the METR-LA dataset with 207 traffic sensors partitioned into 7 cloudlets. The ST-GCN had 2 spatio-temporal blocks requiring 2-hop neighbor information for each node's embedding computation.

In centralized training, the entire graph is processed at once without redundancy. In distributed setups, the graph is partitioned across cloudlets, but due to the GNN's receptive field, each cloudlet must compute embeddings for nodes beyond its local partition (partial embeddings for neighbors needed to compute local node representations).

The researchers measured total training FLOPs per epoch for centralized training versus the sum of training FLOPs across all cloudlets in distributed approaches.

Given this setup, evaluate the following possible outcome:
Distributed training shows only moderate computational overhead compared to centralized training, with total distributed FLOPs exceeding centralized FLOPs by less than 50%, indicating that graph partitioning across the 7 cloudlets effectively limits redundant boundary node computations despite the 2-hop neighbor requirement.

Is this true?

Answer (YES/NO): NO